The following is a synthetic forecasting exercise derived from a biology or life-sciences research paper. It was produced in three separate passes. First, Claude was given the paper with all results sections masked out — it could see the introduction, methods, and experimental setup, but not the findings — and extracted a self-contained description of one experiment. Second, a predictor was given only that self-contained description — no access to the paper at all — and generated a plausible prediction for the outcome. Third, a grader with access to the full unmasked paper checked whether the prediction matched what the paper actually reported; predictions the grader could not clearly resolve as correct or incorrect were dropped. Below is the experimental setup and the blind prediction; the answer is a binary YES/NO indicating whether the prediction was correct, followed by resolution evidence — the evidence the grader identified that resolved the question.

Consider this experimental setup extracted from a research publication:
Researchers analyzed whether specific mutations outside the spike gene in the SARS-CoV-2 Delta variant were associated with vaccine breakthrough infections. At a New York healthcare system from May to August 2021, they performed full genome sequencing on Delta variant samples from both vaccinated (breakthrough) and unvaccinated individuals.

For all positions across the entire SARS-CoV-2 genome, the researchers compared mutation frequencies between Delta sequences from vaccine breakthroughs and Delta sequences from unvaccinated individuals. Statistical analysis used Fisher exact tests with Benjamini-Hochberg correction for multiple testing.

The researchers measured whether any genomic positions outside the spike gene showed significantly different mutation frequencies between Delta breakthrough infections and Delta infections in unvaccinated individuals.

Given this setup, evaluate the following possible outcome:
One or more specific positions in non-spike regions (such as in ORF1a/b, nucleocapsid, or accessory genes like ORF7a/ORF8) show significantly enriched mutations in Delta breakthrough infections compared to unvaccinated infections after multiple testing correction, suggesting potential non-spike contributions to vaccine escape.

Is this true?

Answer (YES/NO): YES